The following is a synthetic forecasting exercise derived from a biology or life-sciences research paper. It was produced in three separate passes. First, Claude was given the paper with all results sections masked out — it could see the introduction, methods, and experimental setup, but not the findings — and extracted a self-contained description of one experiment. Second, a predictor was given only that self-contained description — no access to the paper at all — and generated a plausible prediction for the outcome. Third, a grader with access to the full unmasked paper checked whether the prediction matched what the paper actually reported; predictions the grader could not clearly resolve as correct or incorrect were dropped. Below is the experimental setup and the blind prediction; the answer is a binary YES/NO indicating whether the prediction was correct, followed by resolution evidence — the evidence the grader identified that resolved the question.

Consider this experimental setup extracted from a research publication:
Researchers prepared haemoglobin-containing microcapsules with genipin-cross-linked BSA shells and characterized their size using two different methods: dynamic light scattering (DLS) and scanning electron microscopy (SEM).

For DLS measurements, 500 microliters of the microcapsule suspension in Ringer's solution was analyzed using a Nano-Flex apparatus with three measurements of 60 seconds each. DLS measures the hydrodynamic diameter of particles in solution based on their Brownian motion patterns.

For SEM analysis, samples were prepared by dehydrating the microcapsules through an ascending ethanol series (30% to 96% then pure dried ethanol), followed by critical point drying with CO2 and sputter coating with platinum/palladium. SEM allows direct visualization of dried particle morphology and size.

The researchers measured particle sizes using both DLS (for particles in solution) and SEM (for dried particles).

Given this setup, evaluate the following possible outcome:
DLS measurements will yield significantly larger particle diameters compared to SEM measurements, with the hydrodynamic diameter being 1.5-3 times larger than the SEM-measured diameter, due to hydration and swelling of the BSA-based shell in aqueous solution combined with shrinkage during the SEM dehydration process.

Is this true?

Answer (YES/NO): NO